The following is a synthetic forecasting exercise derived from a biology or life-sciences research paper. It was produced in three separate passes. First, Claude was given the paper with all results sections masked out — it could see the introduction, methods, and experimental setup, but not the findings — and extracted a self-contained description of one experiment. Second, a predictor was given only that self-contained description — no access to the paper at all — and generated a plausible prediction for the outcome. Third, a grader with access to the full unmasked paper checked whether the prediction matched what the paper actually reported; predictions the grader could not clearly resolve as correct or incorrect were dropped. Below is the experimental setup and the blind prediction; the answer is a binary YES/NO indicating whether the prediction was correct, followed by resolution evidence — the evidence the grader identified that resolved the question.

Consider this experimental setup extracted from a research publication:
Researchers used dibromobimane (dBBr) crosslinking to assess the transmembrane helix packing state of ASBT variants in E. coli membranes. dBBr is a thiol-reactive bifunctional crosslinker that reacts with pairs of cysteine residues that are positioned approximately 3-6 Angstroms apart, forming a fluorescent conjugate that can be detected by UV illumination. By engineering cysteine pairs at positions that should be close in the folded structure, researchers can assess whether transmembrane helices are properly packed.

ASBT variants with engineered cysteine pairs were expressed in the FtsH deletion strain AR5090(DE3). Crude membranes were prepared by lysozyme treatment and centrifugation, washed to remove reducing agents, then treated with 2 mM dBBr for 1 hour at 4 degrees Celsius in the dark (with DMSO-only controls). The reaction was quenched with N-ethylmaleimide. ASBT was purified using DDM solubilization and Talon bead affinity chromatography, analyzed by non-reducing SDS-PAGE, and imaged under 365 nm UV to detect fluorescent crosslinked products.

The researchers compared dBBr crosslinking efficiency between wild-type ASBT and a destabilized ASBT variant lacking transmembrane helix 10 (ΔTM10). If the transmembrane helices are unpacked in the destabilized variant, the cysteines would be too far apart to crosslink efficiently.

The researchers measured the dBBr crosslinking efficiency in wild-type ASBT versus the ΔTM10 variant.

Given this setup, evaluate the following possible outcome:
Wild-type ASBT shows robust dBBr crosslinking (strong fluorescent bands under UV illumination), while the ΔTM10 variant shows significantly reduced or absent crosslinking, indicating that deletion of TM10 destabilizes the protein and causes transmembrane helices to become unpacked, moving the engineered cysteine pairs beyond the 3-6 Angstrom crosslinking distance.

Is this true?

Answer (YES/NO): YES